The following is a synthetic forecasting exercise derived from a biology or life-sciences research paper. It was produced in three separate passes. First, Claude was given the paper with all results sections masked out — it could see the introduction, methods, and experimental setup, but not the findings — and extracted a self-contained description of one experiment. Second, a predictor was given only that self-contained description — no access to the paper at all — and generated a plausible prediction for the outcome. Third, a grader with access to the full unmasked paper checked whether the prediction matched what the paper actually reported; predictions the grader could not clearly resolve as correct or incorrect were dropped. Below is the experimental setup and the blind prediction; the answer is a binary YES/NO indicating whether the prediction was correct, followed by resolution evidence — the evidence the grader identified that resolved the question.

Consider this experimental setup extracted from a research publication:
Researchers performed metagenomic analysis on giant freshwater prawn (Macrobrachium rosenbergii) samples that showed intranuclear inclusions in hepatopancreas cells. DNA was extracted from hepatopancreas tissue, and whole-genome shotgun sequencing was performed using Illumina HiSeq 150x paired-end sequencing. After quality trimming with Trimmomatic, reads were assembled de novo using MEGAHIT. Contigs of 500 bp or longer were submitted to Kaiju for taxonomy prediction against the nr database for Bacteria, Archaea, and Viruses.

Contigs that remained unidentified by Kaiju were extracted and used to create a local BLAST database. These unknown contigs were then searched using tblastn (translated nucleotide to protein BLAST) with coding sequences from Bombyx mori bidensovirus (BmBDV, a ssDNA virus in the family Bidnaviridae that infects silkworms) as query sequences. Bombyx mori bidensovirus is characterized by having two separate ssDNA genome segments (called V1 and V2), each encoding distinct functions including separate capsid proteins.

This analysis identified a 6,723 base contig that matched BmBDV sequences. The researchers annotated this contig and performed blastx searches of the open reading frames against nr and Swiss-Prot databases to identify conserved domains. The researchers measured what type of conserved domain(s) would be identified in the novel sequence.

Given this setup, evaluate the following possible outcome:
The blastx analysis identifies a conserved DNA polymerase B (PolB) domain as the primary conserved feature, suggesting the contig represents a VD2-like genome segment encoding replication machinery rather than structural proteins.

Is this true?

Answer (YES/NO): NO